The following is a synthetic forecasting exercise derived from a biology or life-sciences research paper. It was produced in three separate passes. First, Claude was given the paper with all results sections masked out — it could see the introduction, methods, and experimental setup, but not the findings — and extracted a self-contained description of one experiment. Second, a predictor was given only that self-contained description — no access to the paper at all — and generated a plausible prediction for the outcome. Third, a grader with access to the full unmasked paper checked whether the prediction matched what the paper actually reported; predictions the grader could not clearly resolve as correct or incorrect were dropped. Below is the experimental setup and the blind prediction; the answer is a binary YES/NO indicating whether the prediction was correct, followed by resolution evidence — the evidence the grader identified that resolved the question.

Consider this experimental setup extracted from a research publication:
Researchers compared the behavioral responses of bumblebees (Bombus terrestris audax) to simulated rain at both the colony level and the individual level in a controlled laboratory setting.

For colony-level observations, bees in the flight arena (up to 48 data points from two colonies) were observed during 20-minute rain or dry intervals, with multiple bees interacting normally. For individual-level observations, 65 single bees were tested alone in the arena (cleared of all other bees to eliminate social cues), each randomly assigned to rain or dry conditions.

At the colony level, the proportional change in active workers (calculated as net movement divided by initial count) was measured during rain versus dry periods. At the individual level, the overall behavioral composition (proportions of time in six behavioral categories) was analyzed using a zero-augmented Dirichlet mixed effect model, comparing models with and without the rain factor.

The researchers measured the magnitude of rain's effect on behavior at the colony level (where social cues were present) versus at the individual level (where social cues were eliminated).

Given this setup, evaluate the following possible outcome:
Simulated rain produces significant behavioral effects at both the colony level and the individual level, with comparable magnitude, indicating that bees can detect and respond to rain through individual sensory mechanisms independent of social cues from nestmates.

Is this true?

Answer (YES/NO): NO